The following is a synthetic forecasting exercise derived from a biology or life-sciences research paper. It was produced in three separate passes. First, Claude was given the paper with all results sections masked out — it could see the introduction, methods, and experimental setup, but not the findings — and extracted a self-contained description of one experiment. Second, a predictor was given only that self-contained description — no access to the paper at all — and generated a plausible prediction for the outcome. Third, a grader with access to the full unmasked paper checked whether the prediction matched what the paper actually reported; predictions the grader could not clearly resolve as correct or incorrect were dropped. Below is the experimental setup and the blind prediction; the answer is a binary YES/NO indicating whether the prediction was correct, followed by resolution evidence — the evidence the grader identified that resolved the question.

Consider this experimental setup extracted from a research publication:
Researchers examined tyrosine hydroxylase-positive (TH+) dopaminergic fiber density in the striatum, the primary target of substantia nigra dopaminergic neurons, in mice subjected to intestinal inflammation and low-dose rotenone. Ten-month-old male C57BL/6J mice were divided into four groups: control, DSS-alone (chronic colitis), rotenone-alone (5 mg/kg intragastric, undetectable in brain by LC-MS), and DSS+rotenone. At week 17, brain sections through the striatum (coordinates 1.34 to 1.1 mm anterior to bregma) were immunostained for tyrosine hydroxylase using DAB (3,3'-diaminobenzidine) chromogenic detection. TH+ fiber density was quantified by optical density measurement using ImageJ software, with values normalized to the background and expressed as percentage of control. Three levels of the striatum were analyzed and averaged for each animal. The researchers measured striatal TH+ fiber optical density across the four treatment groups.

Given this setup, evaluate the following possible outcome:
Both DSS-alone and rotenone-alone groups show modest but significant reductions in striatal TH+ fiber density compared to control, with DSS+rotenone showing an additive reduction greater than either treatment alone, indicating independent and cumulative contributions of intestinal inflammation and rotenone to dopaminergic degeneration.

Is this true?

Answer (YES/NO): NO